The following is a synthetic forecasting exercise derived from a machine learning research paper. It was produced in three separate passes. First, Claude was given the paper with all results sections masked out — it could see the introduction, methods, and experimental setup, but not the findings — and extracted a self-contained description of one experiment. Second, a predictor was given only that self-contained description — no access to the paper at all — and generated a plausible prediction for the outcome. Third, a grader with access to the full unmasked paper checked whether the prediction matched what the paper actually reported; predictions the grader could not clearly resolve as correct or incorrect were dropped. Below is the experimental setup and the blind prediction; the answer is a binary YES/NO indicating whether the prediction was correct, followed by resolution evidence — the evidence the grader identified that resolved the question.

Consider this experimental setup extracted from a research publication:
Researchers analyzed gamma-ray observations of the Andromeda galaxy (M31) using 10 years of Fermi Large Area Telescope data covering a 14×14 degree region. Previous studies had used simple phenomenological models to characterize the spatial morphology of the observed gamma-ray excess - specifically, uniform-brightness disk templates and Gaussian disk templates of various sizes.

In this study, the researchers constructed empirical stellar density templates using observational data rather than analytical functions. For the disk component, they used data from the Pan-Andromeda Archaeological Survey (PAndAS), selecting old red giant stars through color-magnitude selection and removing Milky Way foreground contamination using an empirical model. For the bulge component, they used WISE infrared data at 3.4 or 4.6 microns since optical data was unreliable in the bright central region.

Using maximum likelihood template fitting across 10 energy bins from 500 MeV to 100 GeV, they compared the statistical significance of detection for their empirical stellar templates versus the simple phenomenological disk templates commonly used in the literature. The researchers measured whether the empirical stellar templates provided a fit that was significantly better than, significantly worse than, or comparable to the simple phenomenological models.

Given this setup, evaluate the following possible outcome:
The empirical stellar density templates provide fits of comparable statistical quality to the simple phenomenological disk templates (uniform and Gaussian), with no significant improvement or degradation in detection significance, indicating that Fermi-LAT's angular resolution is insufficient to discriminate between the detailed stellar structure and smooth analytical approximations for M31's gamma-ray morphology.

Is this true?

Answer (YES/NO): YES